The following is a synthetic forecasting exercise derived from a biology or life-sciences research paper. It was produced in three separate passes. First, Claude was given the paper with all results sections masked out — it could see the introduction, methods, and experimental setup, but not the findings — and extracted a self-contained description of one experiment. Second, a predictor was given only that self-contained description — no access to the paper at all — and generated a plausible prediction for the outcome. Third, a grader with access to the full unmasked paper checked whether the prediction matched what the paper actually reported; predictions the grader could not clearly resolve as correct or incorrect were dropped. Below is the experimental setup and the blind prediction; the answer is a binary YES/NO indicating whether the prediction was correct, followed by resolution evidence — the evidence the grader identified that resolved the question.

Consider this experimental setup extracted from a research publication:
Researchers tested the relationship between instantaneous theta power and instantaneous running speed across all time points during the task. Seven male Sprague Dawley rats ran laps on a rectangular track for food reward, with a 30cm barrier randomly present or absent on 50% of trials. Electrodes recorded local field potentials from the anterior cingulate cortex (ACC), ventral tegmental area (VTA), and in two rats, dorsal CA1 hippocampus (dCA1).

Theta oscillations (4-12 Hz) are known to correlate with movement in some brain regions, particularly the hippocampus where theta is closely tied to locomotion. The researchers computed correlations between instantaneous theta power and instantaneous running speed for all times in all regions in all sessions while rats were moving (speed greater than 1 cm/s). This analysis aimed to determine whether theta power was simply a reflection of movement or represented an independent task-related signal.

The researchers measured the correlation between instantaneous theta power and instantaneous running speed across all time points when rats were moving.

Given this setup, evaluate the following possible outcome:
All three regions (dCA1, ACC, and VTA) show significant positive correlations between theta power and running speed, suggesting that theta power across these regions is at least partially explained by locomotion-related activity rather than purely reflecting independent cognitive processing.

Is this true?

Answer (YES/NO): NO